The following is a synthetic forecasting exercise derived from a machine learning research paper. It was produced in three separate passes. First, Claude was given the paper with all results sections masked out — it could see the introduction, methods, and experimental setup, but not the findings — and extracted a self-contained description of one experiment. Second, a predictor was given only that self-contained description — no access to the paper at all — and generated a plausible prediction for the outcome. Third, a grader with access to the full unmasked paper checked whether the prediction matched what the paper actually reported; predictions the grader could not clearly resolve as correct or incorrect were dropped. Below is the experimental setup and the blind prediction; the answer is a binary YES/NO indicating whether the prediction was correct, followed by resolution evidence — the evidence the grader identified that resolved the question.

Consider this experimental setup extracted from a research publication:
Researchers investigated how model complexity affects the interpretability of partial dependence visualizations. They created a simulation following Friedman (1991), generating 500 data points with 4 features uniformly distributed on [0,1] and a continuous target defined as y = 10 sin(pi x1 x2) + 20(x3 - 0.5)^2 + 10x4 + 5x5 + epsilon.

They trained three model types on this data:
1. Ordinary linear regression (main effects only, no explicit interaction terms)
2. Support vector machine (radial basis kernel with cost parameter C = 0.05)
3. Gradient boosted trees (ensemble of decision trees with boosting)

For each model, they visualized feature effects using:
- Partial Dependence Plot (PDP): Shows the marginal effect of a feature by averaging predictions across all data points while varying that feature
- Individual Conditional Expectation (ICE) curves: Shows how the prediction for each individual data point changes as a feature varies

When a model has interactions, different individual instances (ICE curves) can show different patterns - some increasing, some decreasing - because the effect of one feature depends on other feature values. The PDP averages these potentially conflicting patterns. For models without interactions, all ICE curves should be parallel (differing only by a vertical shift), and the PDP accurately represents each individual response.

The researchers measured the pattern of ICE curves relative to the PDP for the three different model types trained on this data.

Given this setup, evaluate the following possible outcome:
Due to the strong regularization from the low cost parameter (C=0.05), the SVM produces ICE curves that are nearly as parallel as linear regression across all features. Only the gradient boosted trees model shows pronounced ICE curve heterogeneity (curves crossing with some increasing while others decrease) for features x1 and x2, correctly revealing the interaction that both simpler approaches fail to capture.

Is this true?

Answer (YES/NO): NO